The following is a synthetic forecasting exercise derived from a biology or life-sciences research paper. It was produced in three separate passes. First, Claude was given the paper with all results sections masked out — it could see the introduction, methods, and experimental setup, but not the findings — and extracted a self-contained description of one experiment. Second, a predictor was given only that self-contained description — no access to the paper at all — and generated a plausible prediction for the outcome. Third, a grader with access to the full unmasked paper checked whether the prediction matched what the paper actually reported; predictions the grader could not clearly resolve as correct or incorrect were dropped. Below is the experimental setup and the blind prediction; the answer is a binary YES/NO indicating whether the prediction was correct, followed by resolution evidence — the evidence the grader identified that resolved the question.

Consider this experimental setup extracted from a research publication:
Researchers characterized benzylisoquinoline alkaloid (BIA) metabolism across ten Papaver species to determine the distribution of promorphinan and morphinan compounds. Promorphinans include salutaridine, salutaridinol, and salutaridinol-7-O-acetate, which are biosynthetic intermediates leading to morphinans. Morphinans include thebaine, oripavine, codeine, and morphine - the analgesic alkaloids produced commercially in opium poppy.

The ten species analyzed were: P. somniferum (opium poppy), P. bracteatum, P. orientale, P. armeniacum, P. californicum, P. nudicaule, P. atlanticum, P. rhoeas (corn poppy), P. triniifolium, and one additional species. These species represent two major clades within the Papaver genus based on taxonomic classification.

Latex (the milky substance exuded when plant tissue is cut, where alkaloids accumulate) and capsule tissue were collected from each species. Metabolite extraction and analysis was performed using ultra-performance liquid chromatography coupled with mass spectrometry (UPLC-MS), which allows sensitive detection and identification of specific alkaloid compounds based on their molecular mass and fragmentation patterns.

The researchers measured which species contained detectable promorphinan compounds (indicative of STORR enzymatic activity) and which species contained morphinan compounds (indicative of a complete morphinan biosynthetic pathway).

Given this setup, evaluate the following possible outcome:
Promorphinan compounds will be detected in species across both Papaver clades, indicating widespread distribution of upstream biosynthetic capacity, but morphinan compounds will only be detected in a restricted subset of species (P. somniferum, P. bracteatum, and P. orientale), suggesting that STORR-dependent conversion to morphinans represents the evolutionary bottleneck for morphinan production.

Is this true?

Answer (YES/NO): NO